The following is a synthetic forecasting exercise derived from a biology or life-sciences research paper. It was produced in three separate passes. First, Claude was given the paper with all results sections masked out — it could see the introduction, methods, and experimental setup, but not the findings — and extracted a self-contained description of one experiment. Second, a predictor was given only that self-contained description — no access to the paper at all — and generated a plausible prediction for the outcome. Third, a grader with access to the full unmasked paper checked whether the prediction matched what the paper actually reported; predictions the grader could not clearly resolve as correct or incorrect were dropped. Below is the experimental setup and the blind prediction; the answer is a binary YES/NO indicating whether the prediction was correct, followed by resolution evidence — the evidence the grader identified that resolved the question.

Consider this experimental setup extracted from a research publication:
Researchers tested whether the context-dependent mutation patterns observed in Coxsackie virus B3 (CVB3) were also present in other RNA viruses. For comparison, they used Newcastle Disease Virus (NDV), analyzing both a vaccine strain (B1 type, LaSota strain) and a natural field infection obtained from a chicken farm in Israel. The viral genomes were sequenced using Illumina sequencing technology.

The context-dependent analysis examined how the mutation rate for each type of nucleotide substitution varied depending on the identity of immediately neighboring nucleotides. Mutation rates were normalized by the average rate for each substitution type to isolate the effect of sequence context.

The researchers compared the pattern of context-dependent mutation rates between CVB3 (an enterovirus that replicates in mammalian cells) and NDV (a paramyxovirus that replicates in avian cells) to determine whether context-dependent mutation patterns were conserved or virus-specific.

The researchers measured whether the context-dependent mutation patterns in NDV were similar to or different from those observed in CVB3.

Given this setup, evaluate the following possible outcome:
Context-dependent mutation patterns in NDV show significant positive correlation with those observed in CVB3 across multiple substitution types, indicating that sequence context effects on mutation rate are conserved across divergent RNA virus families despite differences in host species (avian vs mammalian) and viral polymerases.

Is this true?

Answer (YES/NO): NO